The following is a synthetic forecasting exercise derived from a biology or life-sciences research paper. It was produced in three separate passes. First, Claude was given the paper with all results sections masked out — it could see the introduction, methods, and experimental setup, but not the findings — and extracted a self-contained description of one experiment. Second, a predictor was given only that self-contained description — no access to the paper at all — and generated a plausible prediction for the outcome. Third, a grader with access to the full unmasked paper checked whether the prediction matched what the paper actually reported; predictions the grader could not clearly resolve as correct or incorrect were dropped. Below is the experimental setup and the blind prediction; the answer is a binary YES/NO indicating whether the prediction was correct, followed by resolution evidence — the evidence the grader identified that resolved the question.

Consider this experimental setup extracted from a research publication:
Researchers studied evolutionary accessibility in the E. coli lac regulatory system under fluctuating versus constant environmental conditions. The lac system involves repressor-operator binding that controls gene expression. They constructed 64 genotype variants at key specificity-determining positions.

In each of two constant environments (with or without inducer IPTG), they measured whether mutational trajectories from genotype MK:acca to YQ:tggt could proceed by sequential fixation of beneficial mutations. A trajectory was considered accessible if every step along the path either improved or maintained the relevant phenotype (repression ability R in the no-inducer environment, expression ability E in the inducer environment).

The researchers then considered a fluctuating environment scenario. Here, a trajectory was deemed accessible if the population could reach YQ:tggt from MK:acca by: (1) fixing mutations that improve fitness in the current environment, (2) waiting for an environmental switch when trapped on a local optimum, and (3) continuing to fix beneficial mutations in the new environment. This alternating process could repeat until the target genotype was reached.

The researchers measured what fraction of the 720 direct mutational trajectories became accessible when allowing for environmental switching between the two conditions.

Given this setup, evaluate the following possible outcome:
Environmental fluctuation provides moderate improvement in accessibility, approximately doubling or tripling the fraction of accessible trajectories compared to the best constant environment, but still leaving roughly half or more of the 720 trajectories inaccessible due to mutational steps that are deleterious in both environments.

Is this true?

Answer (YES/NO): NO